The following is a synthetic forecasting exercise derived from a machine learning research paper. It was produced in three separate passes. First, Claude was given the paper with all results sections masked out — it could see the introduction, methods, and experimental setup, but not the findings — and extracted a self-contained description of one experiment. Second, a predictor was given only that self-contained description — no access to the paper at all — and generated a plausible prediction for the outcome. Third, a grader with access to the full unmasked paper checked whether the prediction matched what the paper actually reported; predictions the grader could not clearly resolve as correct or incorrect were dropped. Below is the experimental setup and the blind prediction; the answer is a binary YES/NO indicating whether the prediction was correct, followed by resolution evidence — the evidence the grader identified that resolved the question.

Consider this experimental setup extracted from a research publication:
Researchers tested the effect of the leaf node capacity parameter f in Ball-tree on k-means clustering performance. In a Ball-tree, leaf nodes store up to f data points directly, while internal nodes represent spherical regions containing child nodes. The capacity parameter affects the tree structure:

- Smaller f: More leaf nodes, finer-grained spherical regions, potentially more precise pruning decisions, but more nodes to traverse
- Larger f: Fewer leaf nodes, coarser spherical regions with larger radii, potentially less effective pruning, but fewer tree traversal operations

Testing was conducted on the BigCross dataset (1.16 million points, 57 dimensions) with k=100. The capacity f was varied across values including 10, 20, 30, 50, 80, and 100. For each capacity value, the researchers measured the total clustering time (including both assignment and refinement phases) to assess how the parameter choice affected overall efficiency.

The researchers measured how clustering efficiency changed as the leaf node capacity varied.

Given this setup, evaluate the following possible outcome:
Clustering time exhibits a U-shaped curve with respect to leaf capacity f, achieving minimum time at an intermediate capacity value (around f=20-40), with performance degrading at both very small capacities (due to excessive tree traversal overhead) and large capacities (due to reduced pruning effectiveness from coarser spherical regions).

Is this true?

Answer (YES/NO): NO